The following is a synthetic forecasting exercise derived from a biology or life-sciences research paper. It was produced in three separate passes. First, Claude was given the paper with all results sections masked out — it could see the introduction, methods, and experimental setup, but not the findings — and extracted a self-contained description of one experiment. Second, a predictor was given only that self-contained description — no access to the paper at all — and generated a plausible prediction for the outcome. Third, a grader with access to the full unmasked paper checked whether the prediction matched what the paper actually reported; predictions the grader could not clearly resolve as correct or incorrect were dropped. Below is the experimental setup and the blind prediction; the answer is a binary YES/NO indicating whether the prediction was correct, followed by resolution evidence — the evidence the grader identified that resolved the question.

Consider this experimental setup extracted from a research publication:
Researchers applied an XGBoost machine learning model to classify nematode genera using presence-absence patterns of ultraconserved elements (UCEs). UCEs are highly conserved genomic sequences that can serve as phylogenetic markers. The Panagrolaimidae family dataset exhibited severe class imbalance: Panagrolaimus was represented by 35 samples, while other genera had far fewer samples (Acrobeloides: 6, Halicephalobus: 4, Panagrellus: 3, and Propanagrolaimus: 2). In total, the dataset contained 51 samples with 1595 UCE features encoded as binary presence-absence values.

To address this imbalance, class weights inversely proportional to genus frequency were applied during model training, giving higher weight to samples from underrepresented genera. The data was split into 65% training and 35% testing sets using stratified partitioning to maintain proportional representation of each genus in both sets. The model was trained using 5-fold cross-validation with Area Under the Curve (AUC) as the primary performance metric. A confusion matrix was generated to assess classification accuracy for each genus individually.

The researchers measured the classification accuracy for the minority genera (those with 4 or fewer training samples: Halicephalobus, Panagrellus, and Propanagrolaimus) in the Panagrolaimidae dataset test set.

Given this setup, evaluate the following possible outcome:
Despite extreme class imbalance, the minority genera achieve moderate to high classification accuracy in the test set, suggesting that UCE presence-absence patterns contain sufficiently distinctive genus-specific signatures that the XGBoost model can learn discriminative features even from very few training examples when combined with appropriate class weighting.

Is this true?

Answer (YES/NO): YES